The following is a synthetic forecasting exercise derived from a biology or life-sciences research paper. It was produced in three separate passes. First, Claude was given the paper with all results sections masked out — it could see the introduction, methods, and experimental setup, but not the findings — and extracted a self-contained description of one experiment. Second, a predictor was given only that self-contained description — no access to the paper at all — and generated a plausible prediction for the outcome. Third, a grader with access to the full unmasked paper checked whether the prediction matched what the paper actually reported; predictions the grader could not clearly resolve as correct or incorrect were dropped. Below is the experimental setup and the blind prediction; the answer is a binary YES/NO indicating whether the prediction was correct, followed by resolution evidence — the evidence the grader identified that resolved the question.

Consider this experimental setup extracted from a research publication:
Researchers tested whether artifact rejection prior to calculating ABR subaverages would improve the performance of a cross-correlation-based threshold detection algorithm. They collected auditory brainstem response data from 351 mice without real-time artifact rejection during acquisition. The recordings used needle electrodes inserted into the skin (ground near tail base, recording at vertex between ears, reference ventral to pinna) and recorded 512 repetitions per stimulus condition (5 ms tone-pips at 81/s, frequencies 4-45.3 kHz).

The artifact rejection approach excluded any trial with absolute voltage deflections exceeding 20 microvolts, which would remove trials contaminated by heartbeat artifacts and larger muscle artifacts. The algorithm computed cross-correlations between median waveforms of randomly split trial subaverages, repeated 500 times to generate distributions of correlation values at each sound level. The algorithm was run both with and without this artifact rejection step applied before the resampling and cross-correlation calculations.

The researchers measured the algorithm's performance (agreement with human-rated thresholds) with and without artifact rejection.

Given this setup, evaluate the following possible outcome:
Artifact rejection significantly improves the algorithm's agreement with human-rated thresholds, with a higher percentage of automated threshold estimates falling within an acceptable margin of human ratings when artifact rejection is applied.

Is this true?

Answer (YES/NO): NO